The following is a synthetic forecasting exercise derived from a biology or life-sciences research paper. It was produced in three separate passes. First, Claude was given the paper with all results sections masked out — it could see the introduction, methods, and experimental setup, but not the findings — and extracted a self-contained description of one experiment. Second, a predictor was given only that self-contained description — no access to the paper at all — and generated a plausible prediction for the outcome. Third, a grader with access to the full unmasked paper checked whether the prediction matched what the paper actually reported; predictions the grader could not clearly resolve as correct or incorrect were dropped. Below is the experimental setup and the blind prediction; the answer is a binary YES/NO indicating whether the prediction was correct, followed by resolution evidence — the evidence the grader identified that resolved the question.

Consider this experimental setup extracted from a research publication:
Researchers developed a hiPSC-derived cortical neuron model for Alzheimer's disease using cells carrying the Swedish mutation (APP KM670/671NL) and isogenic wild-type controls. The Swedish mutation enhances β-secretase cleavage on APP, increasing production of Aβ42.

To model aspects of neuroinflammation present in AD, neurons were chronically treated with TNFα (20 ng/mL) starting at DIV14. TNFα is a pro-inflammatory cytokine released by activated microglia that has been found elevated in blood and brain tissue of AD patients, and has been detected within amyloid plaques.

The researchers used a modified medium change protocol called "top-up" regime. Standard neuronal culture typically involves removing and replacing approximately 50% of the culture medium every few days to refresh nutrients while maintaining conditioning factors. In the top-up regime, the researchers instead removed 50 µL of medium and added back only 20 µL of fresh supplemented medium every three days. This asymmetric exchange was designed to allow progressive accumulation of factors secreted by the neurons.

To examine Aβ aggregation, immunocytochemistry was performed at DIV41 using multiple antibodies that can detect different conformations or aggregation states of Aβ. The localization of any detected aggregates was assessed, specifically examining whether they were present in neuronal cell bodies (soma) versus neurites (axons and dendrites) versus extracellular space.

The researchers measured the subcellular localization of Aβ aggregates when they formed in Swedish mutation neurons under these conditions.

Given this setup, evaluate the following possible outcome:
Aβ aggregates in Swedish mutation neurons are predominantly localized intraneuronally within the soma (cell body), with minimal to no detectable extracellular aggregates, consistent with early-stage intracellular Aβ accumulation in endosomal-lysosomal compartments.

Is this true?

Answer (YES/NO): NO